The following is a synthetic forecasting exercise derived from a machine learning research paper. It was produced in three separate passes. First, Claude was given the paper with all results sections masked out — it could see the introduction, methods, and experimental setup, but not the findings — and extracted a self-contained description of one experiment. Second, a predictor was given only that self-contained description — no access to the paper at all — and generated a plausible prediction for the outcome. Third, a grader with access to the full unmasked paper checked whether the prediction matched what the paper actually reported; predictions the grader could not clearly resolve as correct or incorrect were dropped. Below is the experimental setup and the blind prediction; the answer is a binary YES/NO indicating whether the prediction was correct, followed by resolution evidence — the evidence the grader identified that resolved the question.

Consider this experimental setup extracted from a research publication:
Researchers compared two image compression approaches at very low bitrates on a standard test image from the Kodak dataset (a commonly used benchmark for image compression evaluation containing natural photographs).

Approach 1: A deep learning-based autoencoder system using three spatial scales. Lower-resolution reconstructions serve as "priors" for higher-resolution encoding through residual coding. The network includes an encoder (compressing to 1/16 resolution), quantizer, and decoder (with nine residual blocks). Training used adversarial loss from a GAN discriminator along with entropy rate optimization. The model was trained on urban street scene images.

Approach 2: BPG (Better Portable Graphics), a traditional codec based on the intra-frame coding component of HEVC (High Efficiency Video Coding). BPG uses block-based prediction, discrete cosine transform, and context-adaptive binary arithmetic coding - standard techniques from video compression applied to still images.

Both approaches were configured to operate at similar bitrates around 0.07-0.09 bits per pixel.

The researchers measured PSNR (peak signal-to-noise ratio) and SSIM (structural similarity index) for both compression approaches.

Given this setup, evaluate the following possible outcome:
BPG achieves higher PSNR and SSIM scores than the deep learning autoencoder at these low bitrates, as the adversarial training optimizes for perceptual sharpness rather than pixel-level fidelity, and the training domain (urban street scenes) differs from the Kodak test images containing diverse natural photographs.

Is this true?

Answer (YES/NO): YES